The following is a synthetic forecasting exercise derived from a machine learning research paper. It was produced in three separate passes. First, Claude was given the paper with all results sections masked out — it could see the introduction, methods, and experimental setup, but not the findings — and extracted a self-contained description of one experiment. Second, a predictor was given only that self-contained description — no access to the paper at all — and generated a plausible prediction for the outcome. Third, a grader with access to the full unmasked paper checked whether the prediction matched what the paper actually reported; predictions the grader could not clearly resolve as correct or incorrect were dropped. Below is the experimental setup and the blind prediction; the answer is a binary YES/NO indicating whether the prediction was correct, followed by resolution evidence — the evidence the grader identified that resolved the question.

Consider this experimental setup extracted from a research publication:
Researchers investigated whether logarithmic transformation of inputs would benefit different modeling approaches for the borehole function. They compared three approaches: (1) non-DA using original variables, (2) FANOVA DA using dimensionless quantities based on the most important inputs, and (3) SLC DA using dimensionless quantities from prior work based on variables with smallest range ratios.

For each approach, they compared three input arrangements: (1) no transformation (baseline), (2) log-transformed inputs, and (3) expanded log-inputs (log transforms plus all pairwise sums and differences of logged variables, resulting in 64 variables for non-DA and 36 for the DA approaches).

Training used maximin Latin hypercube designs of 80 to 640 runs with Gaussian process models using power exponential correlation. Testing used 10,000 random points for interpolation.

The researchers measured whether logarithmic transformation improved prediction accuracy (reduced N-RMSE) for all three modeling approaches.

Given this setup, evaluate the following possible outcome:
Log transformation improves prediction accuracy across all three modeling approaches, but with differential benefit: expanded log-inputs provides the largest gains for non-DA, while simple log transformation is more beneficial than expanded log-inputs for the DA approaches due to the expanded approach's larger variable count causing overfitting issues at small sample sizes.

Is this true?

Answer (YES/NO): NO